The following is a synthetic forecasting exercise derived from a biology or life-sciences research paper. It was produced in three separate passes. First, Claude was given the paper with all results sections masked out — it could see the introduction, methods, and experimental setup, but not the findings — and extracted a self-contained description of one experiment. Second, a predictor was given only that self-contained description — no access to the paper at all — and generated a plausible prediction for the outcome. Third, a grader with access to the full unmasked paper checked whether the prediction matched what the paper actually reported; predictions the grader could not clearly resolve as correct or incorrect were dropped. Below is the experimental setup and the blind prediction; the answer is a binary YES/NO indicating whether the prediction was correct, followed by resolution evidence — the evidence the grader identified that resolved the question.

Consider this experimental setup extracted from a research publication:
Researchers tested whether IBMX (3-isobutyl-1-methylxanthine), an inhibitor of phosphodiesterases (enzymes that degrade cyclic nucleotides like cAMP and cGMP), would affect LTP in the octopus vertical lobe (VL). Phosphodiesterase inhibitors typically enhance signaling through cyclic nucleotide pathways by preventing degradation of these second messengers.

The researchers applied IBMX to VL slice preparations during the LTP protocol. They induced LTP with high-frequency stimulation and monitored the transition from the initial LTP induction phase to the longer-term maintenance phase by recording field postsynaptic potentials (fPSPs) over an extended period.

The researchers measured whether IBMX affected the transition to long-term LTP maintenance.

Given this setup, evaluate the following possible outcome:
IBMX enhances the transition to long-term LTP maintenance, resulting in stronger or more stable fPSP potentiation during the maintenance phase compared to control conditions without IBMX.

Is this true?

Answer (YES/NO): NO